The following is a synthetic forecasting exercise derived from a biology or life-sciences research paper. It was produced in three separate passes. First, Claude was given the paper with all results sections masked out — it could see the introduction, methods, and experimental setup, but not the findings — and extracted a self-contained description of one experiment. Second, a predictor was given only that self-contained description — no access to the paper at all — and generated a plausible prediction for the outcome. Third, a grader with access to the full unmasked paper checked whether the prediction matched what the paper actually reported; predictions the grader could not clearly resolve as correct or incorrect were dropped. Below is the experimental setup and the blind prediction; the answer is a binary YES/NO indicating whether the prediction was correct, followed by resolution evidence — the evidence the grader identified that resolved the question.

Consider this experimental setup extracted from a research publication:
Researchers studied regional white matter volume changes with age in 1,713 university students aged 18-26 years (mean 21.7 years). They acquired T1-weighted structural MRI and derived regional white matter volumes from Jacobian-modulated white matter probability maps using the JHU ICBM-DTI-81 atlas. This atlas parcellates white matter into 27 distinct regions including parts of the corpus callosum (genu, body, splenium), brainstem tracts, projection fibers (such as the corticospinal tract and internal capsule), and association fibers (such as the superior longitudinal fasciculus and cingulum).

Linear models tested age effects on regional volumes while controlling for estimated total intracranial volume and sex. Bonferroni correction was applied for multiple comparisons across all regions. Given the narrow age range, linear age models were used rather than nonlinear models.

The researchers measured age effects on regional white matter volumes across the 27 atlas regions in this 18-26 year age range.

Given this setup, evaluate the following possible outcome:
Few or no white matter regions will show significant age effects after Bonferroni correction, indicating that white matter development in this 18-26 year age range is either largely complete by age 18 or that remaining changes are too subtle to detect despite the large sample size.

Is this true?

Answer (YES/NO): YES